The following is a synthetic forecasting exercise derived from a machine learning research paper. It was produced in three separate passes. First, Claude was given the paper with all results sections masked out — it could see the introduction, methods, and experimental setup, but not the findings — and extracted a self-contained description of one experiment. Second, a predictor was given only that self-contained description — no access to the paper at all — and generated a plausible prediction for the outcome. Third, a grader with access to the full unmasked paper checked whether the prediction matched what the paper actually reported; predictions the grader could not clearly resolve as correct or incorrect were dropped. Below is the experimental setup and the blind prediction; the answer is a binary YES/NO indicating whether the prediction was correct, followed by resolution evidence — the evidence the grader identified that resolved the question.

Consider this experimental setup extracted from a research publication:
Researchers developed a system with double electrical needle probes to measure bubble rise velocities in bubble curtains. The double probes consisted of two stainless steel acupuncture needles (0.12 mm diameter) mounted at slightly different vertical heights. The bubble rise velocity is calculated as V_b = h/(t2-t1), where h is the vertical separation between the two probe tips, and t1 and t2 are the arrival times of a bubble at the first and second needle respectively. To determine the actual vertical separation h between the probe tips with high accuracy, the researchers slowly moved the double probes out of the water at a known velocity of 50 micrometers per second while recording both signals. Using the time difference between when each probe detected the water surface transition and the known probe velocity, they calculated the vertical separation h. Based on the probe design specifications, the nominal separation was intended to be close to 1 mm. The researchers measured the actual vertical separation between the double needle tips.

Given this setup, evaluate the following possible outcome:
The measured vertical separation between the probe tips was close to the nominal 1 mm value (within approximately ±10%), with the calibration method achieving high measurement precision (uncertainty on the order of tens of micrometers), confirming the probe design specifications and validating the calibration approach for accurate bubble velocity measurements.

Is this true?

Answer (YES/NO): NO